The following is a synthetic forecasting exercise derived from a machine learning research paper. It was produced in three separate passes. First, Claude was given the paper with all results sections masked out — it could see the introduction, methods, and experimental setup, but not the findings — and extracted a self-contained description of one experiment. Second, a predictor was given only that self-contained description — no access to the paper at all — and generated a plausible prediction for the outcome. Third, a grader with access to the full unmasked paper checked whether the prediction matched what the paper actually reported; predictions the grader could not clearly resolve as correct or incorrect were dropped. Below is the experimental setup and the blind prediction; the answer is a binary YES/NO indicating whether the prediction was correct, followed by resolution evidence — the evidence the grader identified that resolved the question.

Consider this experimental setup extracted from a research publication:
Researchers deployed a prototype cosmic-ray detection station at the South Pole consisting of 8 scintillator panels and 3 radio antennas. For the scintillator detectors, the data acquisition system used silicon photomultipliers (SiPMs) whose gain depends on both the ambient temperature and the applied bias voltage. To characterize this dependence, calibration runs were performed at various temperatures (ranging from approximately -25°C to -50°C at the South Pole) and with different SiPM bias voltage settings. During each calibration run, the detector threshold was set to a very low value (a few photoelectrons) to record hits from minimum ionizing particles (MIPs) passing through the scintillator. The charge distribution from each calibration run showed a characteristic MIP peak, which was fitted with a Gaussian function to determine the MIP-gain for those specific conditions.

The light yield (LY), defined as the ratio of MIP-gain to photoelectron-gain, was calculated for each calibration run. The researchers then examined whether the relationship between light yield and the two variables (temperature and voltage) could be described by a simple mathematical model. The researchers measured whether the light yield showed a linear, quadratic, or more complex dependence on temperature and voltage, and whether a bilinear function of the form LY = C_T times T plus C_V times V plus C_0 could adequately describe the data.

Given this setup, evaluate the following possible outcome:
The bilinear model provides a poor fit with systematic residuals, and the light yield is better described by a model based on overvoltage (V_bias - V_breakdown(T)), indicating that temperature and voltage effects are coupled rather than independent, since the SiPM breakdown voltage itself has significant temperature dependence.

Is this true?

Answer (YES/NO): NO